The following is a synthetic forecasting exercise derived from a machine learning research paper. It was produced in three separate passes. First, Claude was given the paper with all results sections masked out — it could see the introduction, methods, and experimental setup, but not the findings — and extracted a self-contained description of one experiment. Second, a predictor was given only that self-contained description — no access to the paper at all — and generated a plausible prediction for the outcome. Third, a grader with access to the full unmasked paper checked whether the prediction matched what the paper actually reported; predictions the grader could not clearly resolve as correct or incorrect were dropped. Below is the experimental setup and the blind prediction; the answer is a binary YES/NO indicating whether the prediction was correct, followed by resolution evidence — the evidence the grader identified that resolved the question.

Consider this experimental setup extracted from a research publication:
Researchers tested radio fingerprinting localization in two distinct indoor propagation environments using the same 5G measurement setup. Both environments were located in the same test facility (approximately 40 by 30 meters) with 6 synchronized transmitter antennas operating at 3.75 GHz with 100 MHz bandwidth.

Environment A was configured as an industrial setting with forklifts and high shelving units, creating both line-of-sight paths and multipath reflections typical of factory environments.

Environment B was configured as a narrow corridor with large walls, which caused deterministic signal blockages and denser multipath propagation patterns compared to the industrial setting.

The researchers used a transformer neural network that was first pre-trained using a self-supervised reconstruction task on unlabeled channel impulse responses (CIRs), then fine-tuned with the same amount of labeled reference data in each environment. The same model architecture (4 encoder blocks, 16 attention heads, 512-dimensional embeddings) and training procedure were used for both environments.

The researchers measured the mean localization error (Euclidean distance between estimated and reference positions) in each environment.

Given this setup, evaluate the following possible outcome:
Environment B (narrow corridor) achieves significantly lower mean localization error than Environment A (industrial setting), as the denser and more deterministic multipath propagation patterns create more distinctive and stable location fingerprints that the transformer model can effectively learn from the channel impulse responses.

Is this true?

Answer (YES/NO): NO